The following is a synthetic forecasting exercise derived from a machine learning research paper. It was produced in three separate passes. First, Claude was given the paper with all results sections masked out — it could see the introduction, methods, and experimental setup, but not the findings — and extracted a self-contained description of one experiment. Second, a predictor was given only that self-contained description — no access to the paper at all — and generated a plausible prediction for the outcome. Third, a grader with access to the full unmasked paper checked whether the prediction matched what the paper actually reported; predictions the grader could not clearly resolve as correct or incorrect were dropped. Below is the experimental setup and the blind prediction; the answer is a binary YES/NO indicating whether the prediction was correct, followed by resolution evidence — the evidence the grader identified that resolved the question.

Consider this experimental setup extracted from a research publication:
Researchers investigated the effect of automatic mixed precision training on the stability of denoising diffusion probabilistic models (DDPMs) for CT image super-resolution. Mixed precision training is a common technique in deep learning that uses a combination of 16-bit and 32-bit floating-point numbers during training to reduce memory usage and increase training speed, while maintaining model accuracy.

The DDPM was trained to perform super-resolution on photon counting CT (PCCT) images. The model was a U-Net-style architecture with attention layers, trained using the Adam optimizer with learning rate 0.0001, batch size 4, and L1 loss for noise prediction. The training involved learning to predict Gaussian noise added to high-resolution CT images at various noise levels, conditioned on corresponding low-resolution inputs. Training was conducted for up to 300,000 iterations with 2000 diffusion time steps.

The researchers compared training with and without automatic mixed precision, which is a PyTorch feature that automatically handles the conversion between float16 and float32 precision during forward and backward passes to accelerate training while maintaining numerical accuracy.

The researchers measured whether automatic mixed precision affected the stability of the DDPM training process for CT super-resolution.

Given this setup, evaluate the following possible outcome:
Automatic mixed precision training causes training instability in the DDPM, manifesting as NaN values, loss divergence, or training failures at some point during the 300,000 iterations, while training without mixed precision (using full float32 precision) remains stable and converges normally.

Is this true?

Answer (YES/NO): NO